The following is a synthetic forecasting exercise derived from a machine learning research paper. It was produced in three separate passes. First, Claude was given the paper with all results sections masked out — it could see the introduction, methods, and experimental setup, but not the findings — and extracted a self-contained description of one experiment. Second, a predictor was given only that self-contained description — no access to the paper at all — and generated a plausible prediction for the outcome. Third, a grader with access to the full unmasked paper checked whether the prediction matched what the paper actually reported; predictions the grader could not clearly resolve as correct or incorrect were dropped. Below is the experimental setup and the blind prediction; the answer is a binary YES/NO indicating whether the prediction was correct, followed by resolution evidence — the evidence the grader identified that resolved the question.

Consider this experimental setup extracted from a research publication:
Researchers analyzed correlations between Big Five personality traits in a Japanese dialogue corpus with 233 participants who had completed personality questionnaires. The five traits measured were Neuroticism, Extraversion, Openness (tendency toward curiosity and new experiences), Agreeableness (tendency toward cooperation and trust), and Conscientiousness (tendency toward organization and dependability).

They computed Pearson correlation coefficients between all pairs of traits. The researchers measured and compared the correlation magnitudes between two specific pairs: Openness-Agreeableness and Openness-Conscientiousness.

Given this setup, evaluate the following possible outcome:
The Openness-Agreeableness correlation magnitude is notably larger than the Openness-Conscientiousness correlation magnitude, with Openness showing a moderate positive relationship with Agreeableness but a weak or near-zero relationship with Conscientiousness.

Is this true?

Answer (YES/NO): YES